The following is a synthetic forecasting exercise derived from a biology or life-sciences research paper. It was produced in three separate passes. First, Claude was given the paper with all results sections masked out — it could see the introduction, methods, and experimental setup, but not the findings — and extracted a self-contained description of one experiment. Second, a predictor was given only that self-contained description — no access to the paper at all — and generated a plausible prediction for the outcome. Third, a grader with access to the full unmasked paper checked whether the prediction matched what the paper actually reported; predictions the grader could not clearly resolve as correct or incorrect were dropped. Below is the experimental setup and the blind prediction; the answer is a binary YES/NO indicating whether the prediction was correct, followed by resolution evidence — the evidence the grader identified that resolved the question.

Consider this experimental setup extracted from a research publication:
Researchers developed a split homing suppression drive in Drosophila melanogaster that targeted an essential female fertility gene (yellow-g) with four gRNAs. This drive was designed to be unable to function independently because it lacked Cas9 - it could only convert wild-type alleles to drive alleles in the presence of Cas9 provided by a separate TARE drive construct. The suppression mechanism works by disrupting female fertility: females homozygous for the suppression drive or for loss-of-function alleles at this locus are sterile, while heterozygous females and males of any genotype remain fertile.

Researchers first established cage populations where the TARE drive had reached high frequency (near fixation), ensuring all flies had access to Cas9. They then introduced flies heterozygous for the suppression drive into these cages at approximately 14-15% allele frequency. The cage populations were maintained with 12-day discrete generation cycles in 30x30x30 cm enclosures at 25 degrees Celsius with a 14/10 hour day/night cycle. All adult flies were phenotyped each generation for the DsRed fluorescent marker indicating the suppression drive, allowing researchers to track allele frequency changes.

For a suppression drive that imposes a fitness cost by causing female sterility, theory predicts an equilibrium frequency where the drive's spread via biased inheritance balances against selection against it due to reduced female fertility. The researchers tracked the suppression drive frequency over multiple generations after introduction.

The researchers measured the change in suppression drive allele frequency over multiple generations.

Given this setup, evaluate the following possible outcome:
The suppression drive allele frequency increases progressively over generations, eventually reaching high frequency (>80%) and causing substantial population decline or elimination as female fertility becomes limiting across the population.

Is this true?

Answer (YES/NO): NO